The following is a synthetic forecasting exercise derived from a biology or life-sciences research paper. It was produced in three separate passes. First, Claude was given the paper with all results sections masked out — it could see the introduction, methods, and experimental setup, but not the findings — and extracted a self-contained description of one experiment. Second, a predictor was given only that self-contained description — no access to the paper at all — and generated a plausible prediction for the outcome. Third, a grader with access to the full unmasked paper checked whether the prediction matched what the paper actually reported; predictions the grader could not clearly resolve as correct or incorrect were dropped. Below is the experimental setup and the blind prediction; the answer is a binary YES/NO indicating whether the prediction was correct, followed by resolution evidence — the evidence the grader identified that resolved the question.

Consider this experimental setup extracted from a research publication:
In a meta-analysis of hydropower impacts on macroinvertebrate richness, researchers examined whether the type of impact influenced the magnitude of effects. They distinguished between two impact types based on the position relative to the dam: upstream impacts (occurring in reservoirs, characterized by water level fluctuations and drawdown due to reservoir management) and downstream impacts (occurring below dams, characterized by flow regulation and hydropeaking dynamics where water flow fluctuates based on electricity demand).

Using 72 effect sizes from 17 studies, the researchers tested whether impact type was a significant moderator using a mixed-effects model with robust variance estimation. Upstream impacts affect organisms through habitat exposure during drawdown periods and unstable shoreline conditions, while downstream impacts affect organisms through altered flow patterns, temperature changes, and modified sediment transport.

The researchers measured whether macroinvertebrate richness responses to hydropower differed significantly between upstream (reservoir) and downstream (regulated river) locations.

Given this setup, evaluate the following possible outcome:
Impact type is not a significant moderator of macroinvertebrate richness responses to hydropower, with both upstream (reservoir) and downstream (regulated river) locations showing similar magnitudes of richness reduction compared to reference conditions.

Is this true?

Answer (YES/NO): YES